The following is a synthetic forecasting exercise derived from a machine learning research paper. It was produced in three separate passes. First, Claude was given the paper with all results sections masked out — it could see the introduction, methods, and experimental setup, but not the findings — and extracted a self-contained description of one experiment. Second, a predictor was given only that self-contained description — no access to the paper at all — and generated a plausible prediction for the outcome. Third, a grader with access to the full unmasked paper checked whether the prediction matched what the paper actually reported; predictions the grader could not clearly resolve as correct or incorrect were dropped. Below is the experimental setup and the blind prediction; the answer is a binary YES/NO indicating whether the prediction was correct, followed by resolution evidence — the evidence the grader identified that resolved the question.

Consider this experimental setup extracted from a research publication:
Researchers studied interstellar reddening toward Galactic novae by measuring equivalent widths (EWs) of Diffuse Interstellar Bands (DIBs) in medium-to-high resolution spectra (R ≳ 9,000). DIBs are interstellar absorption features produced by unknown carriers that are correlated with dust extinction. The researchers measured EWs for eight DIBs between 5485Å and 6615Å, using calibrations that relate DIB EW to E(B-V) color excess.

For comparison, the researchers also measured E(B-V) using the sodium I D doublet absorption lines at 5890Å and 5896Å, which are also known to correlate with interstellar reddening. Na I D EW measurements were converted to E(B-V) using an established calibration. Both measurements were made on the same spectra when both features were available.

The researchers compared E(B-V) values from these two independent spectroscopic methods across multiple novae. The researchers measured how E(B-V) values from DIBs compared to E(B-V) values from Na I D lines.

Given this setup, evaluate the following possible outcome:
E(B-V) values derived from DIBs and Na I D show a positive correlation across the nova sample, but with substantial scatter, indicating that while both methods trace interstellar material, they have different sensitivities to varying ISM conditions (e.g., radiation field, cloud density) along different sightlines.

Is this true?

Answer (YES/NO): NO